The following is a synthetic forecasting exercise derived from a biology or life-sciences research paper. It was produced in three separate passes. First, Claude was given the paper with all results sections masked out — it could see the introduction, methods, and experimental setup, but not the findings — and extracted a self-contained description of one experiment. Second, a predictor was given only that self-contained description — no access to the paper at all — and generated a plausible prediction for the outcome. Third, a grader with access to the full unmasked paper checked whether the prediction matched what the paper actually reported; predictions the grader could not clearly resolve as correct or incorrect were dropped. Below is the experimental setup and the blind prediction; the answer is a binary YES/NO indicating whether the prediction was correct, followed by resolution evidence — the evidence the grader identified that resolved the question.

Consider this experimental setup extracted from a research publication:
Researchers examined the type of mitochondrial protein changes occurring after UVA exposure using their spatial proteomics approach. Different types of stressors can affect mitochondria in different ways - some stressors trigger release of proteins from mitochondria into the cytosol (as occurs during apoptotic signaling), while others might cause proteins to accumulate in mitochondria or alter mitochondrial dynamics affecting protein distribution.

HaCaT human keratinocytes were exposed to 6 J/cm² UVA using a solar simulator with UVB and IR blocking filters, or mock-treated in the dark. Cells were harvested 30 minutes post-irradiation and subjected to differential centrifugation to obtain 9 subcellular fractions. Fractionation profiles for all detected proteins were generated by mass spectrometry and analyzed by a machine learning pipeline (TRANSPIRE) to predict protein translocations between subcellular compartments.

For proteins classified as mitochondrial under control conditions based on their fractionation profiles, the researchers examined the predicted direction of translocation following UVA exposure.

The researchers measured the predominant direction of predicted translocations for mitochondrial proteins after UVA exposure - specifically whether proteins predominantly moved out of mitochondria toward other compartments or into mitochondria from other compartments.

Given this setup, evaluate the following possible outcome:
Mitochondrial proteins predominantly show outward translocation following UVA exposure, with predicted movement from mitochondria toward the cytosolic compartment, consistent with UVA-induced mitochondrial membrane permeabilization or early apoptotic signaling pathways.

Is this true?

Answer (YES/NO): NO